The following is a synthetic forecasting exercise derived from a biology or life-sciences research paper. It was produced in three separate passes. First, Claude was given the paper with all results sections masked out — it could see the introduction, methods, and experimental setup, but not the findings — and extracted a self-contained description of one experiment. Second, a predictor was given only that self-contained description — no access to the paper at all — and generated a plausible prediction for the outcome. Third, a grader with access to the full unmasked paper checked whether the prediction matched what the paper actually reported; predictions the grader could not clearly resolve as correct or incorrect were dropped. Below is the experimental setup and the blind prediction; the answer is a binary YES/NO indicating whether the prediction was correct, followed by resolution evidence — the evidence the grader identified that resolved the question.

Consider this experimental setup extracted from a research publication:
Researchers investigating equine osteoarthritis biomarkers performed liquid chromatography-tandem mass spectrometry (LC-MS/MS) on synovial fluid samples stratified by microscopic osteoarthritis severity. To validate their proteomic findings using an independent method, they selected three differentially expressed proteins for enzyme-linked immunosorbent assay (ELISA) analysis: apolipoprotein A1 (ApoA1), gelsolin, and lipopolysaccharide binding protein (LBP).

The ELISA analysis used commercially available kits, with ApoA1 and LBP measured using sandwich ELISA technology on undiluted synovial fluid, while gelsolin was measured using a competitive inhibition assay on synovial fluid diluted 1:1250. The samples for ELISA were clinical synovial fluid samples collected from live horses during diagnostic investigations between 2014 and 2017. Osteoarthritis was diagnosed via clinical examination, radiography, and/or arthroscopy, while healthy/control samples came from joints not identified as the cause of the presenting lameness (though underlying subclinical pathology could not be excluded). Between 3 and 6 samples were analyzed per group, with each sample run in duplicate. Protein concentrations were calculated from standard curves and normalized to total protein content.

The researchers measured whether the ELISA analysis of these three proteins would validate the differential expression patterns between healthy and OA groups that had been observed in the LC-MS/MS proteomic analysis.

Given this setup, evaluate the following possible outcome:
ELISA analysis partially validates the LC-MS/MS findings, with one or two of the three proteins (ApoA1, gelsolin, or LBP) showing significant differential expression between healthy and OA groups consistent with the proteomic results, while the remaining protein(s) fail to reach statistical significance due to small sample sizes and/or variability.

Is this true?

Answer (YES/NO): YES